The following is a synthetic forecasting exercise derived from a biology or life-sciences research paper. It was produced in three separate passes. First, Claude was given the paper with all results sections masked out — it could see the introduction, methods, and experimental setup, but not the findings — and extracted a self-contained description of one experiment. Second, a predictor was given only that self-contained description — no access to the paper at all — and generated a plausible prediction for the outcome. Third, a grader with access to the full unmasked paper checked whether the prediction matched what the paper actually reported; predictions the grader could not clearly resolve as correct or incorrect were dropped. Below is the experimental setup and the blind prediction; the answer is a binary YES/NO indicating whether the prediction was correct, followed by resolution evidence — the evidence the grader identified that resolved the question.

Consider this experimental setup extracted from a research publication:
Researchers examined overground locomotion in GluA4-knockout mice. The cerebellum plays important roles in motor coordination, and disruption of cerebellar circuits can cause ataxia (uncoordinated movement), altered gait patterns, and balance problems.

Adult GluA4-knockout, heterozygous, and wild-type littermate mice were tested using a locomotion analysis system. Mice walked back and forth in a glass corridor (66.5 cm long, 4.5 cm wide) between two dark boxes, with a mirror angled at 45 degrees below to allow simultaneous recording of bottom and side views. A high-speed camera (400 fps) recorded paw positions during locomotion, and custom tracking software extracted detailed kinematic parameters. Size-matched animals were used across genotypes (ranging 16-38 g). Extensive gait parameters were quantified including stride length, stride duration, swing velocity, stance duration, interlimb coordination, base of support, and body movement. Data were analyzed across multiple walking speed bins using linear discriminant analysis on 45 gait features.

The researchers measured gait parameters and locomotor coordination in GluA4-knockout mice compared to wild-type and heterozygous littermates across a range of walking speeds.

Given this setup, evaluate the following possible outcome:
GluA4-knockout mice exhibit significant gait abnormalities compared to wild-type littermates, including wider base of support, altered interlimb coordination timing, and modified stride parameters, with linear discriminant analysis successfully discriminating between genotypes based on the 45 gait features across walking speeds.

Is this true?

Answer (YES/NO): NO